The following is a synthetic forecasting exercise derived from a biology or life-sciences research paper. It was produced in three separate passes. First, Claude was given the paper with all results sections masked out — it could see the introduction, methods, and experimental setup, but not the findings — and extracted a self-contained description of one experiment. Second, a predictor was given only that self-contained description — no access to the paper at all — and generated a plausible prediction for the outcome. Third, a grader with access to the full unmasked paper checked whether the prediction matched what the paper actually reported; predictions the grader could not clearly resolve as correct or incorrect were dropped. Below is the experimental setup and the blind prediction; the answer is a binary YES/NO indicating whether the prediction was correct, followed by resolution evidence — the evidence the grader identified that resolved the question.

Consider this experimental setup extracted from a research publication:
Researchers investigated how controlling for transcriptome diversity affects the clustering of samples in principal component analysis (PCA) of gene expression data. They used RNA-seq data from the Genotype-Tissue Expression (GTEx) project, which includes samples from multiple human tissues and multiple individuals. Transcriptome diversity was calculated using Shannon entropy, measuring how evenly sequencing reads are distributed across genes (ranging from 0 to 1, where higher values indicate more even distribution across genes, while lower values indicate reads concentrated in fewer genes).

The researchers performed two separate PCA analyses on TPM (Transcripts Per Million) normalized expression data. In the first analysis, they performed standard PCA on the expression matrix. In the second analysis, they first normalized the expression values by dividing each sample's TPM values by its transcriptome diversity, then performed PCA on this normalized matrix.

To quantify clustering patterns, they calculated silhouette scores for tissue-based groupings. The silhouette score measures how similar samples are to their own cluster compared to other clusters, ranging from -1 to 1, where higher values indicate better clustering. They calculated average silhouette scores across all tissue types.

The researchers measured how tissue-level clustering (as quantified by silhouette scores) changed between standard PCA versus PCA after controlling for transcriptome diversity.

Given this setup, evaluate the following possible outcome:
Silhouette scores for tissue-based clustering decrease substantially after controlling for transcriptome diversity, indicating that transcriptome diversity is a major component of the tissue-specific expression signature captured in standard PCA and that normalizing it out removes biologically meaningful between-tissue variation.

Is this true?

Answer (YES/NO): NO